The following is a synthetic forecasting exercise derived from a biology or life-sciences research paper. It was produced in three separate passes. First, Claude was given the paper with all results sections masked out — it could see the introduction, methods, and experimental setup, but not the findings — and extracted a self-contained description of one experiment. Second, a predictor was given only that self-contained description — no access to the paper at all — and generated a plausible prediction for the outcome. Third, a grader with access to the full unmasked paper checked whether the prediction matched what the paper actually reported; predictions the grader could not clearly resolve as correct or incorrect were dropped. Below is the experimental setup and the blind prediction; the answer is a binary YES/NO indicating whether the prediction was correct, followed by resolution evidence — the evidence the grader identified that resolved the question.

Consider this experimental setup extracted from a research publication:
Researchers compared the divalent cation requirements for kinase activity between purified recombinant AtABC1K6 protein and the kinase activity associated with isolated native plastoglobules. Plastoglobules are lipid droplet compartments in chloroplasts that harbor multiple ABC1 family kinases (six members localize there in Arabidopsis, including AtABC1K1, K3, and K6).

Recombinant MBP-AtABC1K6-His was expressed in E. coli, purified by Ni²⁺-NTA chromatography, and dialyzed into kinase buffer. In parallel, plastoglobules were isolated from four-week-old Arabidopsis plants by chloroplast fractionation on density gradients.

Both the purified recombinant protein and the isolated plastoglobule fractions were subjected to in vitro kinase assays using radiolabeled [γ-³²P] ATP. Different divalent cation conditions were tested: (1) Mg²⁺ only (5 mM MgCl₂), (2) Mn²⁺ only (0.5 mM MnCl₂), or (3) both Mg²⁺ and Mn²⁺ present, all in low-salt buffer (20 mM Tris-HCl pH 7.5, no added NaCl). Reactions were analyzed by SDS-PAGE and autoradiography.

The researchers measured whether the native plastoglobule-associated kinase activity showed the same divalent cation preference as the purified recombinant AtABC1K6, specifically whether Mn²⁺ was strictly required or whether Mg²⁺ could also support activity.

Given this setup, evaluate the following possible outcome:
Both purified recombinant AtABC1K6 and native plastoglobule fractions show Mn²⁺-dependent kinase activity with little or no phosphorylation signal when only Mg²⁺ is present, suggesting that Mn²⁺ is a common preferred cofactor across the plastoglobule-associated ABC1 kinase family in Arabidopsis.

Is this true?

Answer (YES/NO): NO